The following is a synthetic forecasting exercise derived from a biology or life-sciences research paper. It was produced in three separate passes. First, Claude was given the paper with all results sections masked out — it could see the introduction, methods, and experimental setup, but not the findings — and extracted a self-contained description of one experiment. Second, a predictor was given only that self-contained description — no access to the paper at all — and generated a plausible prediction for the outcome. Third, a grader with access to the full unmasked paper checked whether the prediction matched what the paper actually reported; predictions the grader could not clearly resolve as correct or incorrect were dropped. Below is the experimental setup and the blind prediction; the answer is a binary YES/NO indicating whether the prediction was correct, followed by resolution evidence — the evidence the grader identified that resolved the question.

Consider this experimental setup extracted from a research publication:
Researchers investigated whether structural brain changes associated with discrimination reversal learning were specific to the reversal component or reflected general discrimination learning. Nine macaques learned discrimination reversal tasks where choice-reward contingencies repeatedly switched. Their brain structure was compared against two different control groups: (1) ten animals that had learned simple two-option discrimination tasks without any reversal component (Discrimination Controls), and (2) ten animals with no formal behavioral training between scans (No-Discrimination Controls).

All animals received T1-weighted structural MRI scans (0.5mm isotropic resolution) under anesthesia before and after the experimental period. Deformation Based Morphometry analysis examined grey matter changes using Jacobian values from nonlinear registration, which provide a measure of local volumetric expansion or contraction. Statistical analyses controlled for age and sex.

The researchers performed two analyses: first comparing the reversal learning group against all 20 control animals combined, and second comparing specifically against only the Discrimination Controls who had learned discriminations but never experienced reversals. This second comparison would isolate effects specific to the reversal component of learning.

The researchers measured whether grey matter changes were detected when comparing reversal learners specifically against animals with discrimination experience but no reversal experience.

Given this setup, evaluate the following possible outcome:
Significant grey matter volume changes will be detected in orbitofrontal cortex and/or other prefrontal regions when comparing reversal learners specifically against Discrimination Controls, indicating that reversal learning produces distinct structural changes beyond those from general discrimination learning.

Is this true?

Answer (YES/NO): YES